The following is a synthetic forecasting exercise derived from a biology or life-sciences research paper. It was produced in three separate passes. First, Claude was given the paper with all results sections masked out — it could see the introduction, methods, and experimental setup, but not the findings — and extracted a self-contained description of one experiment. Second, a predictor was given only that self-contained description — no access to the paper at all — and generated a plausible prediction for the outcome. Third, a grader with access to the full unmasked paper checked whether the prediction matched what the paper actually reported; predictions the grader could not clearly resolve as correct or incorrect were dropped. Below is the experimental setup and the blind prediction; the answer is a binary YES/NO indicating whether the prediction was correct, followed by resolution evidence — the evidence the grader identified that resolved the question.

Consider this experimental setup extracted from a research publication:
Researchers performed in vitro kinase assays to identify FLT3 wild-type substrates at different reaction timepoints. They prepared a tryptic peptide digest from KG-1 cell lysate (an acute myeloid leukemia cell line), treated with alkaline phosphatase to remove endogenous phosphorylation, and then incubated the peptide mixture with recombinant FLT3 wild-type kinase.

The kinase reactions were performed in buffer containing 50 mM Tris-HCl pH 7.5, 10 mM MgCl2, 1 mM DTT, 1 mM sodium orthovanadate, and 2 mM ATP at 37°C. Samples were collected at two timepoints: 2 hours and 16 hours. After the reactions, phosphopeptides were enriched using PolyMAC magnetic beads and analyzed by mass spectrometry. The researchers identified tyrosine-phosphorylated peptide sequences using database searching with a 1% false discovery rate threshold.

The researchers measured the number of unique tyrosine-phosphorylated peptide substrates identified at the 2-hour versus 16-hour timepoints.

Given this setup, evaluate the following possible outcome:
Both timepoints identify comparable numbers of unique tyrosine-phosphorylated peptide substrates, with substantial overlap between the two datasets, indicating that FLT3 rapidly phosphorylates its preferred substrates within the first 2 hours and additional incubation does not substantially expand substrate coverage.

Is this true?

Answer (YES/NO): NO